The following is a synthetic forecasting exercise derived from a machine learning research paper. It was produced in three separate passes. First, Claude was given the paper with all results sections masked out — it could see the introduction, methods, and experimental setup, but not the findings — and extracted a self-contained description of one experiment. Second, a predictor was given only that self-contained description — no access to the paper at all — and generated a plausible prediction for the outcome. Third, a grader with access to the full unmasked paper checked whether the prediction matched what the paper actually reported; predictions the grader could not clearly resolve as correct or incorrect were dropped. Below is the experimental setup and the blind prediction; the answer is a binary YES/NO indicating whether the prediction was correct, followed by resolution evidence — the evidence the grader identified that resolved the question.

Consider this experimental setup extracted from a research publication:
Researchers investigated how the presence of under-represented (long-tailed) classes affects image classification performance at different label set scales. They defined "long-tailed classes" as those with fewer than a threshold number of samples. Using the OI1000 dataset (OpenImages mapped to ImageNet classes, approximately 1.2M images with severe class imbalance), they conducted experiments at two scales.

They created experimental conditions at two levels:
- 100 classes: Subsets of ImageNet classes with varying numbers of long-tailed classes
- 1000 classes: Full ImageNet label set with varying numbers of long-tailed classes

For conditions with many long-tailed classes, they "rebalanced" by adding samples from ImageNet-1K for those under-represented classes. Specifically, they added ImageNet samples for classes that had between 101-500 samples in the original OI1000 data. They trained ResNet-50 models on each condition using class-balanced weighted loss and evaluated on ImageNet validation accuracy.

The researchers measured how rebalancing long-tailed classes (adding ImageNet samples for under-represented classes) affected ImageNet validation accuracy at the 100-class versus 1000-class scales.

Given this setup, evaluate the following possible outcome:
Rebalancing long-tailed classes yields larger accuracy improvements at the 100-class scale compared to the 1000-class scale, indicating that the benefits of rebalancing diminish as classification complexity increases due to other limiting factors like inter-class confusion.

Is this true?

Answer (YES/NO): NO